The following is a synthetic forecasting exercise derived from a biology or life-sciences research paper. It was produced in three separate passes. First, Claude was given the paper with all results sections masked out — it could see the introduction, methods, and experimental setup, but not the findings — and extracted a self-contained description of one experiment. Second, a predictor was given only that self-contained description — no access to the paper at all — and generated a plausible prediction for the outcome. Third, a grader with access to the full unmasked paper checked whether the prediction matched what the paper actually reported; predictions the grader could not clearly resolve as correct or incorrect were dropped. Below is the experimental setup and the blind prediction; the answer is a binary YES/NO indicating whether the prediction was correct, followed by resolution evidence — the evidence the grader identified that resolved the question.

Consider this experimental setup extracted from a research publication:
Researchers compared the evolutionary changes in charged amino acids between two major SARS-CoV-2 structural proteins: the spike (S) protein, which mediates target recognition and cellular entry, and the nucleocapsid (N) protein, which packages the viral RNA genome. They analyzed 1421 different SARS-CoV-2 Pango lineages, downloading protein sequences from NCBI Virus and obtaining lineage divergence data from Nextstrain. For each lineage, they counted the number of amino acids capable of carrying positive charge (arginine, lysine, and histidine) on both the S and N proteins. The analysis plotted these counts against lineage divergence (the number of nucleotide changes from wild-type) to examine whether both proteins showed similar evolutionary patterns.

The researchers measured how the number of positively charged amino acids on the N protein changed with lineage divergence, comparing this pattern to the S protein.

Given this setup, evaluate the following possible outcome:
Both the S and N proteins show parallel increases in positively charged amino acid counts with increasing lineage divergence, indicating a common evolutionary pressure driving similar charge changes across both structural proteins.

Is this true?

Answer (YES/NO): NO